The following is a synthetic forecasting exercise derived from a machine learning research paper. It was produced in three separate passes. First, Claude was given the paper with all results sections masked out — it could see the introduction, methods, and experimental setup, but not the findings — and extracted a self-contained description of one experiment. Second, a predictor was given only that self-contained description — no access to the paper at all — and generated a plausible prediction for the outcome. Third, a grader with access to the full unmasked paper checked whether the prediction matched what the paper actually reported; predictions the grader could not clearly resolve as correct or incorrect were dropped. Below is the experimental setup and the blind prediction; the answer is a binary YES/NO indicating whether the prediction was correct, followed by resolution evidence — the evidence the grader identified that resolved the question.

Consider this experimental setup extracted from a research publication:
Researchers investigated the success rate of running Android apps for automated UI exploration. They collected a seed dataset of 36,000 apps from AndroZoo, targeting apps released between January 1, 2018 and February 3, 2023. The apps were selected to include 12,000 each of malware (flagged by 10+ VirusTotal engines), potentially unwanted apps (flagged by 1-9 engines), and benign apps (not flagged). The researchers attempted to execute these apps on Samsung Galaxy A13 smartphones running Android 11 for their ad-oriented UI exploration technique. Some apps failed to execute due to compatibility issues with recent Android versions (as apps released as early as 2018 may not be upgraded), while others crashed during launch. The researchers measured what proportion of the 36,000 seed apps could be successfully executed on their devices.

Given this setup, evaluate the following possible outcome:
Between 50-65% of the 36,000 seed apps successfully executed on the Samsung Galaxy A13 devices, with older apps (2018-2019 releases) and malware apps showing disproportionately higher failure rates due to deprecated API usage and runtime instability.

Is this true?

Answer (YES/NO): NO